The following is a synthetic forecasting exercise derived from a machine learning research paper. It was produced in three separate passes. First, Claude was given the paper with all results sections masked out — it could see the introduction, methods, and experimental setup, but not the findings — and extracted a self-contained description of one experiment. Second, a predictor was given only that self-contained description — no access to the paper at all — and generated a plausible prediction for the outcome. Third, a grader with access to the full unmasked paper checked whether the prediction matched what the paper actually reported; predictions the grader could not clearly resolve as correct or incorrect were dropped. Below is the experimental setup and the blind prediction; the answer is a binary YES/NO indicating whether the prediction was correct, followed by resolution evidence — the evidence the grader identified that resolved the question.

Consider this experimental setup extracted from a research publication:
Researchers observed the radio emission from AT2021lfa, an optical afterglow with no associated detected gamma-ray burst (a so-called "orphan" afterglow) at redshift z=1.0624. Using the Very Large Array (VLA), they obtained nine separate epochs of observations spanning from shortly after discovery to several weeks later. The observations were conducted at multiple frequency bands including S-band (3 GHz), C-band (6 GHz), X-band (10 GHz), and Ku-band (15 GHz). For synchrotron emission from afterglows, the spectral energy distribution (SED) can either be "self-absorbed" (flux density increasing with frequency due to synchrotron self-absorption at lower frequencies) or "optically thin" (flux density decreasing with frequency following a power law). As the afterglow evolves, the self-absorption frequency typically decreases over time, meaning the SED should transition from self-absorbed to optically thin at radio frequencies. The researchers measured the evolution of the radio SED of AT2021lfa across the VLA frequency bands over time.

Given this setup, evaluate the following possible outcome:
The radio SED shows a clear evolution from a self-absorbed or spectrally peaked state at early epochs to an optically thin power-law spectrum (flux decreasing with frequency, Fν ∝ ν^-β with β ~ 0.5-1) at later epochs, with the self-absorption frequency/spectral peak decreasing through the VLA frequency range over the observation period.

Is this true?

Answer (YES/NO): YES